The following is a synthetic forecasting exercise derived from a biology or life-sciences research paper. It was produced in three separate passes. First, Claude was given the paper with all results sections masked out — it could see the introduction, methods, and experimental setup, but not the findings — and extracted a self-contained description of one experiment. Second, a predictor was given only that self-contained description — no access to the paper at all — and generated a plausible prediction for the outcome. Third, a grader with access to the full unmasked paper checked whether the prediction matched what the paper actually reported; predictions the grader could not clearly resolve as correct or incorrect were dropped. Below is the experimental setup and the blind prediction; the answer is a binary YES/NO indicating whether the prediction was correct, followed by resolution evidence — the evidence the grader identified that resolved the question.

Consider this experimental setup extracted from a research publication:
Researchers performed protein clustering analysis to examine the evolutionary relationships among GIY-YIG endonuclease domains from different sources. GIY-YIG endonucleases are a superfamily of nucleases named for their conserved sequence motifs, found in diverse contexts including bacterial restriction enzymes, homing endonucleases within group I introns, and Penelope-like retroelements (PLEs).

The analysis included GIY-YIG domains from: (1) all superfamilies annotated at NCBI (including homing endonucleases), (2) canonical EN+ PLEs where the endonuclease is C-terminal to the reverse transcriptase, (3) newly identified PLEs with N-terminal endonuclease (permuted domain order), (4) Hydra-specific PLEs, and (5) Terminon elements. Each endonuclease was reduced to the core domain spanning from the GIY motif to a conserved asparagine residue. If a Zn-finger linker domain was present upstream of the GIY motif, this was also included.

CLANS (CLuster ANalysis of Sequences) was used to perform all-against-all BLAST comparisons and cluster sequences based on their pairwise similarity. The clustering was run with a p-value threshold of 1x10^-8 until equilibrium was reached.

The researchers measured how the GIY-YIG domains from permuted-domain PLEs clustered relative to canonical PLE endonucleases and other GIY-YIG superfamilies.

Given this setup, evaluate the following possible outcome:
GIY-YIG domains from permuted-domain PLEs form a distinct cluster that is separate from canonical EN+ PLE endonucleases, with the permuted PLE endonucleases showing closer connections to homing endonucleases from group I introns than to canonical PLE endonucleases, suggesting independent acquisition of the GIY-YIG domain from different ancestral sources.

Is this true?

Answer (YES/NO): NO